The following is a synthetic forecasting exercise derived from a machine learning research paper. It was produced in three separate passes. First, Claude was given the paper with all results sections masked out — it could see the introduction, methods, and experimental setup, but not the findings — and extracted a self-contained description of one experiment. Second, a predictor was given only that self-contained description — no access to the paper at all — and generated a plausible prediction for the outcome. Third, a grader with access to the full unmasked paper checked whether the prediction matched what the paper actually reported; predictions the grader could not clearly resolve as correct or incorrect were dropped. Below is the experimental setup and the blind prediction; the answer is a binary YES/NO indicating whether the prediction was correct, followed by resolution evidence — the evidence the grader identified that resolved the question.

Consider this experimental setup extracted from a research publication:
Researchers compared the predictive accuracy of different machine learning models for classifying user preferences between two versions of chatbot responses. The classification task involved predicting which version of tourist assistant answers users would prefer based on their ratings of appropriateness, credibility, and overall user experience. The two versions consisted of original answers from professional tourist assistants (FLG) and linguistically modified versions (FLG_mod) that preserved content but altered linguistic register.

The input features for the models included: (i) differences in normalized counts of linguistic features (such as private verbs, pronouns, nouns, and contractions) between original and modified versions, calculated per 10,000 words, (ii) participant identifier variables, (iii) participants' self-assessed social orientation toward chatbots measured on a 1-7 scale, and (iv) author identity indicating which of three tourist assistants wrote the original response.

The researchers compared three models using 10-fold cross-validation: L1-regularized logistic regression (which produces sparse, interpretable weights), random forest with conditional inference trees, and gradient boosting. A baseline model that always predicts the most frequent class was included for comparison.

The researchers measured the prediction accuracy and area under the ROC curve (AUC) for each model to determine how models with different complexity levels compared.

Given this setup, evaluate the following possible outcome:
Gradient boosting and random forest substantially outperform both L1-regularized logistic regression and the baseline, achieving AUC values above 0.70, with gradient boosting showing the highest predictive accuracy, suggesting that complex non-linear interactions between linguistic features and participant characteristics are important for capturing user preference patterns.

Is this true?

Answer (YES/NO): NO